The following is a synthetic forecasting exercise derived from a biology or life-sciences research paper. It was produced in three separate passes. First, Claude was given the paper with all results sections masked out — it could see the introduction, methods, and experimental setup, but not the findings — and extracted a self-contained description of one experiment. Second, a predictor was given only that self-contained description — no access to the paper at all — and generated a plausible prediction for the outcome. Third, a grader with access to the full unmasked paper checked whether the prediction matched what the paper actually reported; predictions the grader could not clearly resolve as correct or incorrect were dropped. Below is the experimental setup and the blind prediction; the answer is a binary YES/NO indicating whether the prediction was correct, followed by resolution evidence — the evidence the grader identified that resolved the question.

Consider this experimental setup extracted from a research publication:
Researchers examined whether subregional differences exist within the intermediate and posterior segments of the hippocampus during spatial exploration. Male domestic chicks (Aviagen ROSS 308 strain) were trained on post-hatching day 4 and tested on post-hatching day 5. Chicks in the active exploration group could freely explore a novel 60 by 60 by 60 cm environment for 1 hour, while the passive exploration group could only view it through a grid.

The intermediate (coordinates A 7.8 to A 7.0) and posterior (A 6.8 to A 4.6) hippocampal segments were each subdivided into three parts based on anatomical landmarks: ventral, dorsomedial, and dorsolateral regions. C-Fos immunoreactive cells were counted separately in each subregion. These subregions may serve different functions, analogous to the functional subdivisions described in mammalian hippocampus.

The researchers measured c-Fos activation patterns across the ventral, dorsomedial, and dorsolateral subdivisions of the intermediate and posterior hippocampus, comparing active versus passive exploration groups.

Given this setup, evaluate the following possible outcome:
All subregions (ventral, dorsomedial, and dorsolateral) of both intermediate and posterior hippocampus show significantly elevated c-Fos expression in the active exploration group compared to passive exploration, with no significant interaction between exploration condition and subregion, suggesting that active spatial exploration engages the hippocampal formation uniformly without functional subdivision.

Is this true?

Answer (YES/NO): NO